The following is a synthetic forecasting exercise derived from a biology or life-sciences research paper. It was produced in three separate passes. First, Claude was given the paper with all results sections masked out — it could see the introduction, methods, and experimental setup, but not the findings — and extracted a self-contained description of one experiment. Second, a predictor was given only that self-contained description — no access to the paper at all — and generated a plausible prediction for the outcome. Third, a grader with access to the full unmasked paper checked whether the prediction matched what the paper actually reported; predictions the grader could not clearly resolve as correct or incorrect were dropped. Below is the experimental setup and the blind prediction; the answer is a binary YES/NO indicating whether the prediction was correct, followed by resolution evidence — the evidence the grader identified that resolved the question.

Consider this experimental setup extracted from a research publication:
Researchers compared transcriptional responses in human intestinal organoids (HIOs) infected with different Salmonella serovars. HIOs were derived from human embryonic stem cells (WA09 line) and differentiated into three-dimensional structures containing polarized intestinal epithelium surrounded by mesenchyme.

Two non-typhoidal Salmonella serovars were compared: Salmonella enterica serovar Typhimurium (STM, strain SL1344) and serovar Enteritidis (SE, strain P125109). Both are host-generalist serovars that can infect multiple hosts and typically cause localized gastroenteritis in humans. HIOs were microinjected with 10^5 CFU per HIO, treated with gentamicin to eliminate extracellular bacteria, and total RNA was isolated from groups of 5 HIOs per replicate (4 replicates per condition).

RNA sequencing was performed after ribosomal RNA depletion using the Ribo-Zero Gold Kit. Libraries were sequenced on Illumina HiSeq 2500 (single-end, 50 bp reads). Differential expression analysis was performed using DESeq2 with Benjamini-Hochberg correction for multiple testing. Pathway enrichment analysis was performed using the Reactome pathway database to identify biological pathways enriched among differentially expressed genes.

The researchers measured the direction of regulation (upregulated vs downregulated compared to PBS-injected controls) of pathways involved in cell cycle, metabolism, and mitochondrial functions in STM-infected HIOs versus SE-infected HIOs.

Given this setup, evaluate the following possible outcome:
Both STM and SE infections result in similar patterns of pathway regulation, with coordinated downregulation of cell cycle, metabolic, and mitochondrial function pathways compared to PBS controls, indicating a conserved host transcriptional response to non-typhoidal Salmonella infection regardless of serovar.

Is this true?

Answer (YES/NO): NO